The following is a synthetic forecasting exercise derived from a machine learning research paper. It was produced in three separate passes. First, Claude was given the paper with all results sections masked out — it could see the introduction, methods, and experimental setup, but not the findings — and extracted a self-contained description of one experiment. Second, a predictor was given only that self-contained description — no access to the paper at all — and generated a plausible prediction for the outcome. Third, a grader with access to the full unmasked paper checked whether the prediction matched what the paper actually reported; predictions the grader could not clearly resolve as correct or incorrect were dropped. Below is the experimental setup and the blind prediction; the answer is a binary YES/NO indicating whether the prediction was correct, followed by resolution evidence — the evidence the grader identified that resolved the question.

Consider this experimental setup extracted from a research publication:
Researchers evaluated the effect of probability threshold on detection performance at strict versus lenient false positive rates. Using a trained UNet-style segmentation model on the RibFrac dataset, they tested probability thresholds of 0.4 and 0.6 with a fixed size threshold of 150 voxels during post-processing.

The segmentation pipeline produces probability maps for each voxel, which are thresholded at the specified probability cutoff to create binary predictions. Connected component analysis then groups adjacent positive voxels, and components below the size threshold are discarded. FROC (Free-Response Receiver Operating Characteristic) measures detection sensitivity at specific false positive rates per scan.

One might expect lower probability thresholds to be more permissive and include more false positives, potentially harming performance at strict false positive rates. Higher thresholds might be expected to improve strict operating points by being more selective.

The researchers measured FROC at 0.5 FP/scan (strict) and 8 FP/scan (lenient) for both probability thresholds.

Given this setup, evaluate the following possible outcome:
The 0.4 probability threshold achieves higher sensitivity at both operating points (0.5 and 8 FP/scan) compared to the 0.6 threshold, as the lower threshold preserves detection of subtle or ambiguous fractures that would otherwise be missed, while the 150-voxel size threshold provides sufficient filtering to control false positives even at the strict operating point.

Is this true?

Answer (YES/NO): YES